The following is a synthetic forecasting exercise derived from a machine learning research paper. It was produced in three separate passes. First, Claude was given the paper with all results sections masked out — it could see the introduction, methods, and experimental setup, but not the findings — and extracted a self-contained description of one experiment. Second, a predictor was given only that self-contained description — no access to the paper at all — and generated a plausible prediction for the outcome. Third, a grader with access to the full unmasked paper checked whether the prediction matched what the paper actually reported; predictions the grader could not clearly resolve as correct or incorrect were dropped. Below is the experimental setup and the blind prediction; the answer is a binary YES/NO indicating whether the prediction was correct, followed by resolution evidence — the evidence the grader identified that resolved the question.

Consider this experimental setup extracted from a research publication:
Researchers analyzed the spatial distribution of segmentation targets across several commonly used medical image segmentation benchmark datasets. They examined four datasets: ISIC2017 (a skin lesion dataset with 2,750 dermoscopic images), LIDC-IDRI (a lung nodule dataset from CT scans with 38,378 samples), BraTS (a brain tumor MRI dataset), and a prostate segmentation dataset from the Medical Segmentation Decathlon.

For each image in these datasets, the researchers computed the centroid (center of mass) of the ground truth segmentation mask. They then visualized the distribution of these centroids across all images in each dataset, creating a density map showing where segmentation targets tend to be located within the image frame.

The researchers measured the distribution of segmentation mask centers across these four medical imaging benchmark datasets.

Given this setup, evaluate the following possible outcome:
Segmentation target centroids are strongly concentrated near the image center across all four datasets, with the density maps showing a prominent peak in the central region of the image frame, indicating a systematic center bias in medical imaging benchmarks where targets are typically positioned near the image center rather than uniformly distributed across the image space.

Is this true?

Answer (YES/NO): YES